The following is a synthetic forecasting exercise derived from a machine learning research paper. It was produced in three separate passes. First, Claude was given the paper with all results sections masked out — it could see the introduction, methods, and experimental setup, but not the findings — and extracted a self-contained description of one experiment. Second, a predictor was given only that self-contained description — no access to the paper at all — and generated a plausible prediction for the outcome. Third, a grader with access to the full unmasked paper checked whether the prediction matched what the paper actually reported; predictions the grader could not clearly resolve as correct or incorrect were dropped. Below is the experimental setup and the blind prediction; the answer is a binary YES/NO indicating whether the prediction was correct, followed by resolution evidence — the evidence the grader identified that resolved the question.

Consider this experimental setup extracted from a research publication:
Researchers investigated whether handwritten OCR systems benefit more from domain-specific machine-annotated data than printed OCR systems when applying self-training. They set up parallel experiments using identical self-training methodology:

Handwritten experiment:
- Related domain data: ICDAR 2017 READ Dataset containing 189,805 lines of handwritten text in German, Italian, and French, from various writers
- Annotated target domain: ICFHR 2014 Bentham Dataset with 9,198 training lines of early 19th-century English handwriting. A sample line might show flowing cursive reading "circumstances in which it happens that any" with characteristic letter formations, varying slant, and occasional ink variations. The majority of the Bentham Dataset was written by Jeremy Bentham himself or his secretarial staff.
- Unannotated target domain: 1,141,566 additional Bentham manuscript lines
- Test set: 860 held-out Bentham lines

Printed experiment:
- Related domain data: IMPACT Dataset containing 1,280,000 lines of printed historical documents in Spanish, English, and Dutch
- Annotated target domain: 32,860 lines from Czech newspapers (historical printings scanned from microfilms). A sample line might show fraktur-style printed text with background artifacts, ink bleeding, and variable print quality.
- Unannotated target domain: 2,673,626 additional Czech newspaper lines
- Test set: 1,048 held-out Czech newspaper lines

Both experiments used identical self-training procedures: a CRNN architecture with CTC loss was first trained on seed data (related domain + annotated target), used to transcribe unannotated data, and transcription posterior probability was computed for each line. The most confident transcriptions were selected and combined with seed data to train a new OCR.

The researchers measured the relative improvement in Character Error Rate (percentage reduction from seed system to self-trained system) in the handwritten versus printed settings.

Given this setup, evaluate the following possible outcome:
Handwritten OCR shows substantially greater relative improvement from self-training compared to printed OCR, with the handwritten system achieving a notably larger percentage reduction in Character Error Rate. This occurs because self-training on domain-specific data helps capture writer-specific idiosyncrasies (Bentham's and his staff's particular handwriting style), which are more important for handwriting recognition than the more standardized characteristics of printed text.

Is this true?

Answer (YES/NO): YES